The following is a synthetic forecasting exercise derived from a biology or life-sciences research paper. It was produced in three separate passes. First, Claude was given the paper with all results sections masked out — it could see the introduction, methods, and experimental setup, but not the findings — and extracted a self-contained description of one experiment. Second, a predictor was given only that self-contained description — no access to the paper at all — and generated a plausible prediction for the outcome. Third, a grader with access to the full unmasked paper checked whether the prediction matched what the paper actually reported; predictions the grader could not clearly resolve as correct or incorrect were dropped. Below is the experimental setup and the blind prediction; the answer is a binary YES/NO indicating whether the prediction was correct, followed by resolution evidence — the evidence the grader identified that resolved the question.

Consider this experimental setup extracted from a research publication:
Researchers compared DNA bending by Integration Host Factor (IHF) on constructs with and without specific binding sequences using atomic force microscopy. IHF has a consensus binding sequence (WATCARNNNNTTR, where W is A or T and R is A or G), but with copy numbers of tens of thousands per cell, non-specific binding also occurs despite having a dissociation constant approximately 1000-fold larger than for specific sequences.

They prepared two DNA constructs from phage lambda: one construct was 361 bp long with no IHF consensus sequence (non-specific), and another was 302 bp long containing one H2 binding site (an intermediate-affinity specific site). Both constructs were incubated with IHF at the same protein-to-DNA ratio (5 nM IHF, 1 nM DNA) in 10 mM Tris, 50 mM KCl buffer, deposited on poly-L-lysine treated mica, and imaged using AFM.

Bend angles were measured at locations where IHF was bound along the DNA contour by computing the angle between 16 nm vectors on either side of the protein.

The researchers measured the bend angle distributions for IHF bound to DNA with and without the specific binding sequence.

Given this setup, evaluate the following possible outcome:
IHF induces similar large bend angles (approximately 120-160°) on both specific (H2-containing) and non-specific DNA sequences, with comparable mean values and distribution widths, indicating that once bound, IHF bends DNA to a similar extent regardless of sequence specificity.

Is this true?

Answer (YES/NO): NO